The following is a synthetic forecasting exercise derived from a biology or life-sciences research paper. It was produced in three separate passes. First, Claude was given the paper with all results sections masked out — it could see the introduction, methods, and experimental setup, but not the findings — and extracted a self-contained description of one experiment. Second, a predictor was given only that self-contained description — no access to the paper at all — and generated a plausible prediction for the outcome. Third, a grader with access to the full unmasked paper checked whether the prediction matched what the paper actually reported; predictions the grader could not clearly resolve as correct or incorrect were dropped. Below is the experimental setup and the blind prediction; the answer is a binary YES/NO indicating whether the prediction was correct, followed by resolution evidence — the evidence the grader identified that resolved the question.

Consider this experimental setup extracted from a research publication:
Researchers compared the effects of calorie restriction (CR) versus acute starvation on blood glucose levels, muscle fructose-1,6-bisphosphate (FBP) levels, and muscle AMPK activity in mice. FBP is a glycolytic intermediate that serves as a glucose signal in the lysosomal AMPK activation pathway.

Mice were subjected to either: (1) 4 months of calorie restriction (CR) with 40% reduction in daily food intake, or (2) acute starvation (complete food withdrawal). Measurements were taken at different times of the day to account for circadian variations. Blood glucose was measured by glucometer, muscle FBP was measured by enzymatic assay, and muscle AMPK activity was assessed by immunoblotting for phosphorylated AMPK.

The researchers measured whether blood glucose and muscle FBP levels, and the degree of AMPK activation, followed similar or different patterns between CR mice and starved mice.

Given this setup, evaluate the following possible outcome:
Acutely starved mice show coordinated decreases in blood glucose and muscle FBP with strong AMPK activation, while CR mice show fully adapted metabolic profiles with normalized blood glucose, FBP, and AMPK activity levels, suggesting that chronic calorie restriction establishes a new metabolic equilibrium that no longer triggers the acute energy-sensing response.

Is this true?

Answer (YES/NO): NO